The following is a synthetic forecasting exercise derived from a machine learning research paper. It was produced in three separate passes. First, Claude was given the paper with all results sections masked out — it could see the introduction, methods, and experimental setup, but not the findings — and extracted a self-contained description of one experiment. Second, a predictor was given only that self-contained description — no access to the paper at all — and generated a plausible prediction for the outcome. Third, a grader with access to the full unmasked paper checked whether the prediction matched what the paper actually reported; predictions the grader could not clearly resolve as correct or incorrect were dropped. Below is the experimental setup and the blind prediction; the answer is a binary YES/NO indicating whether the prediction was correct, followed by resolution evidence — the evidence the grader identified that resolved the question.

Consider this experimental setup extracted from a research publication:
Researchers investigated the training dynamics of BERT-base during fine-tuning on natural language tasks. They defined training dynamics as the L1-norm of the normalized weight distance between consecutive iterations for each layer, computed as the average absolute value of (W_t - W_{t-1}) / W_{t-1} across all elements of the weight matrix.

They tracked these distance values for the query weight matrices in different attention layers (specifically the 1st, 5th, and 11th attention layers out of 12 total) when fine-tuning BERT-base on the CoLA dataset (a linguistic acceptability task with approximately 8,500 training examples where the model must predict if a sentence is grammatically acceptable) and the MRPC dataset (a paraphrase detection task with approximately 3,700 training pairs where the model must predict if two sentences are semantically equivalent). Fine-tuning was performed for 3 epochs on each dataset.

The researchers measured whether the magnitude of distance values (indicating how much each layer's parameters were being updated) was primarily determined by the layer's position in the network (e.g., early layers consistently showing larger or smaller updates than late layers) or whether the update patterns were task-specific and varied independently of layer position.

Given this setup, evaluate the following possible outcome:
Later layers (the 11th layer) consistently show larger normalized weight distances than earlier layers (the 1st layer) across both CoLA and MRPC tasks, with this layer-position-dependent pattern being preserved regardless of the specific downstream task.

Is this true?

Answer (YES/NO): NO